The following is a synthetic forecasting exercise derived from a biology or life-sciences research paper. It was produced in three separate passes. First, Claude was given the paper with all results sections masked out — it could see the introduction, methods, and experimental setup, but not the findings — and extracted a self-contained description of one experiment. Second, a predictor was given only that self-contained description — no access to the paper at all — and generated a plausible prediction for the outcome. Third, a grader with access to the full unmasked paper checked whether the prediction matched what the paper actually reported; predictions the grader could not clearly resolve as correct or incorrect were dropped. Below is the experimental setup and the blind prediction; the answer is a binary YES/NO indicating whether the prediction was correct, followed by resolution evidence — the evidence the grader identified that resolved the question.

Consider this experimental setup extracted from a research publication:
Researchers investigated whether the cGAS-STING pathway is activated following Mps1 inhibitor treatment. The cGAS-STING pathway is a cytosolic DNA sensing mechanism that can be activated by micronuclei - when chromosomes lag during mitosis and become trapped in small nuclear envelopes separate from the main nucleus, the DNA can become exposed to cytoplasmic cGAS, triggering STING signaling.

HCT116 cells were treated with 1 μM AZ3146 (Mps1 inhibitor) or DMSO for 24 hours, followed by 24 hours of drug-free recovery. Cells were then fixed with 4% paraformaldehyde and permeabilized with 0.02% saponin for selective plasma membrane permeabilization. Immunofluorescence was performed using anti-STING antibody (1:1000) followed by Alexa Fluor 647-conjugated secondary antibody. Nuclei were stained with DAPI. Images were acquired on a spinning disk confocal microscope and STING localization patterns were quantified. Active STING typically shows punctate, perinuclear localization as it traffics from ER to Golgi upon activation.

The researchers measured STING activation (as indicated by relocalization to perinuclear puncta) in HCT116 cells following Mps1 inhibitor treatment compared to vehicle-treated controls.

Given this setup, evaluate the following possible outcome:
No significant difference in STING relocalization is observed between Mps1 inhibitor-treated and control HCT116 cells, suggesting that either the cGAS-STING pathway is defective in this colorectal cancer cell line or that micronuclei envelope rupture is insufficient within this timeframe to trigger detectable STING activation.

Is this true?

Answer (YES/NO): NO